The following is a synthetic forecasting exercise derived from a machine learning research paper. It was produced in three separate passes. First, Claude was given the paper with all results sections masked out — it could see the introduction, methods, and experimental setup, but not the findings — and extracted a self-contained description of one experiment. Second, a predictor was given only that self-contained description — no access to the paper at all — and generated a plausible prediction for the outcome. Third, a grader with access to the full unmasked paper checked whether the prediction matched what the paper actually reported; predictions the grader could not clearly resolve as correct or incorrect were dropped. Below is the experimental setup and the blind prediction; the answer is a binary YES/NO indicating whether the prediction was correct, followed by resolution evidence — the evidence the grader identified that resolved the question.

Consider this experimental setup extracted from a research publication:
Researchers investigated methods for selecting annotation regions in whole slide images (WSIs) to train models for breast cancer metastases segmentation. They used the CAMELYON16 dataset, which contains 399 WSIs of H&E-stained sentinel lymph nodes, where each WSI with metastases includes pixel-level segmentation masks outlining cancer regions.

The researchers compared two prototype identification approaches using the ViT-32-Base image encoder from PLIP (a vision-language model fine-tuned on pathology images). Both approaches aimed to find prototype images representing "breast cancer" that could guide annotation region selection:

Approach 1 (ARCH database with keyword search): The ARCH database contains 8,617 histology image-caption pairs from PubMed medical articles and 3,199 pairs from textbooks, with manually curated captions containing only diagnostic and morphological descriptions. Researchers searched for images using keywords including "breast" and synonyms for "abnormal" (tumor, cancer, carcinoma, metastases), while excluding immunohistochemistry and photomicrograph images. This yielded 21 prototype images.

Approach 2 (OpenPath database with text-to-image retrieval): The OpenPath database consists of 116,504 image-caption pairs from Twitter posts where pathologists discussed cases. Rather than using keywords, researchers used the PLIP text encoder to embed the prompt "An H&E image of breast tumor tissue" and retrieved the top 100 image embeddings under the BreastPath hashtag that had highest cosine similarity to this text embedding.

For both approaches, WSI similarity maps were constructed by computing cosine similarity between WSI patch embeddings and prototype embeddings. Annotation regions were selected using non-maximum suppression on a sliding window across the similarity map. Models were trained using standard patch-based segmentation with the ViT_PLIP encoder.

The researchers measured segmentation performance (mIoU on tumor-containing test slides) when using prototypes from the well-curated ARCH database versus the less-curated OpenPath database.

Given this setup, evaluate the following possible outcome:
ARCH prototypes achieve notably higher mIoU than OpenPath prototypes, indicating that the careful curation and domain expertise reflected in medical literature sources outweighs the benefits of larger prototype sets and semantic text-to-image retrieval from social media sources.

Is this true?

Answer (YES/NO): NO